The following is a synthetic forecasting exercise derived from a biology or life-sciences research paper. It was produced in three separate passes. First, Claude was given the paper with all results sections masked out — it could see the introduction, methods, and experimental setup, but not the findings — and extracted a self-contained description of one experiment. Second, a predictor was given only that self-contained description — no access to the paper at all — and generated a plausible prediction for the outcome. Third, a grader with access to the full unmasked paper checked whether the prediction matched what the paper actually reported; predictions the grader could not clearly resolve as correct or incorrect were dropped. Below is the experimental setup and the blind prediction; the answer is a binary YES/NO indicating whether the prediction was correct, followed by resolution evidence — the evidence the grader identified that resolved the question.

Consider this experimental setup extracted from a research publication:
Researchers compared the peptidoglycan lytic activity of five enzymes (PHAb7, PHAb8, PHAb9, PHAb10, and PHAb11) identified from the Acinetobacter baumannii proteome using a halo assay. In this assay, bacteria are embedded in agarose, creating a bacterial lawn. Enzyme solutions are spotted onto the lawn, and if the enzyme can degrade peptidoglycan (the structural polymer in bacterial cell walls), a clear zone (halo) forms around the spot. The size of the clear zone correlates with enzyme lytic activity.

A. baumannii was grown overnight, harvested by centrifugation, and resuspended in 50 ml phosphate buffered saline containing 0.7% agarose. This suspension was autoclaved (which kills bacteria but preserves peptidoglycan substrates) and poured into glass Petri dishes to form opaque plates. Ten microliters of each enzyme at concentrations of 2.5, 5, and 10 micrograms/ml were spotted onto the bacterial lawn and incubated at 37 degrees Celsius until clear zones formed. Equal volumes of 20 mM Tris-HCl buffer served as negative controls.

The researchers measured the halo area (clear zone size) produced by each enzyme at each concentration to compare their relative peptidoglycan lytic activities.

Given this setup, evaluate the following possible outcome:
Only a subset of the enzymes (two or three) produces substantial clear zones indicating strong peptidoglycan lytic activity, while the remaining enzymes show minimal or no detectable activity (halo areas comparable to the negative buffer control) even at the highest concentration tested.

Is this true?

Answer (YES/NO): NO